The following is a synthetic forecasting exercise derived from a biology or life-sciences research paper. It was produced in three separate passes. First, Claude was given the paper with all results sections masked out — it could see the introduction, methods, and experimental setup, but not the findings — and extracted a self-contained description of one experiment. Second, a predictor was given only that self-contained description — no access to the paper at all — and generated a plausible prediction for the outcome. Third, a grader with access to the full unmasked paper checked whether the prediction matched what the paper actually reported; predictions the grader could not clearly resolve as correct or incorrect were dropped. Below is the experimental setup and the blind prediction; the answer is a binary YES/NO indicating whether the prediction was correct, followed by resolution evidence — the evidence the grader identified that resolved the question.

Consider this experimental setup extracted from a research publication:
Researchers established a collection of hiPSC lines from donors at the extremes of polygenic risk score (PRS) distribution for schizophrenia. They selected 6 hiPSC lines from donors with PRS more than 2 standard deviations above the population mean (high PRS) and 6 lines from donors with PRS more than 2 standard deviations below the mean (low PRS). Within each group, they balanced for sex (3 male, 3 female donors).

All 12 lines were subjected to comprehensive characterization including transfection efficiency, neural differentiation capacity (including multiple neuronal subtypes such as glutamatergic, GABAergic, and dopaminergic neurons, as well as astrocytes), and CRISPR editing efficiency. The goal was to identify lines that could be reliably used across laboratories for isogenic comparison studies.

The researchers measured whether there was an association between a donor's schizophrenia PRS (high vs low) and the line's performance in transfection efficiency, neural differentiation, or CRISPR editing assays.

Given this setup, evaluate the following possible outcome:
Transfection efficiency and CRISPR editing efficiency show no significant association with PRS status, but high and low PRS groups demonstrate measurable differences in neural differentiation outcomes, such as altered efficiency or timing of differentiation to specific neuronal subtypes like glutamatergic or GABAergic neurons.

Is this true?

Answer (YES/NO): NO